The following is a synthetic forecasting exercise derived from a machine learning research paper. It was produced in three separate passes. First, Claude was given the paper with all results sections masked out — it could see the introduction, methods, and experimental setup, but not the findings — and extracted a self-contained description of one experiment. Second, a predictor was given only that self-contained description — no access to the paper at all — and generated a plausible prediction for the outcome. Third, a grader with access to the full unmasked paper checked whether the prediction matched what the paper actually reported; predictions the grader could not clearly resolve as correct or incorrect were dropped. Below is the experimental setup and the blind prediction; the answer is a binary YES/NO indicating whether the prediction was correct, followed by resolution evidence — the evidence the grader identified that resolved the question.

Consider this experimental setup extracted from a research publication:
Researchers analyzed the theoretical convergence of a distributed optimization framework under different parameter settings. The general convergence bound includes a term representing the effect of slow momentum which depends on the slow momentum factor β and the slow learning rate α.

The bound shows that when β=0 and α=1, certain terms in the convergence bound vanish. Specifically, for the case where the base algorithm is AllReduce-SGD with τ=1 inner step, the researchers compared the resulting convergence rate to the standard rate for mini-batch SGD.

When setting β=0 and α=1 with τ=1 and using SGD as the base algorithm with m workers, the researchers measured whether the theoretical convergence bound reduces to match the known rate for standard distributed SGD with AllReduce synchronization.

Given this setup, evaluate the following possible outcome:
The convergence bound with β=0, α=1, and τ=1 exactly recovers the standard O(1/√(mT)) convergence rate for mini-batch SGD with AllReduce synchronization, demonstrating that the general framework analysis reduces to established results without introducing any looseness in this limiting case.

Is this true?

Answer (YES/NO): YES